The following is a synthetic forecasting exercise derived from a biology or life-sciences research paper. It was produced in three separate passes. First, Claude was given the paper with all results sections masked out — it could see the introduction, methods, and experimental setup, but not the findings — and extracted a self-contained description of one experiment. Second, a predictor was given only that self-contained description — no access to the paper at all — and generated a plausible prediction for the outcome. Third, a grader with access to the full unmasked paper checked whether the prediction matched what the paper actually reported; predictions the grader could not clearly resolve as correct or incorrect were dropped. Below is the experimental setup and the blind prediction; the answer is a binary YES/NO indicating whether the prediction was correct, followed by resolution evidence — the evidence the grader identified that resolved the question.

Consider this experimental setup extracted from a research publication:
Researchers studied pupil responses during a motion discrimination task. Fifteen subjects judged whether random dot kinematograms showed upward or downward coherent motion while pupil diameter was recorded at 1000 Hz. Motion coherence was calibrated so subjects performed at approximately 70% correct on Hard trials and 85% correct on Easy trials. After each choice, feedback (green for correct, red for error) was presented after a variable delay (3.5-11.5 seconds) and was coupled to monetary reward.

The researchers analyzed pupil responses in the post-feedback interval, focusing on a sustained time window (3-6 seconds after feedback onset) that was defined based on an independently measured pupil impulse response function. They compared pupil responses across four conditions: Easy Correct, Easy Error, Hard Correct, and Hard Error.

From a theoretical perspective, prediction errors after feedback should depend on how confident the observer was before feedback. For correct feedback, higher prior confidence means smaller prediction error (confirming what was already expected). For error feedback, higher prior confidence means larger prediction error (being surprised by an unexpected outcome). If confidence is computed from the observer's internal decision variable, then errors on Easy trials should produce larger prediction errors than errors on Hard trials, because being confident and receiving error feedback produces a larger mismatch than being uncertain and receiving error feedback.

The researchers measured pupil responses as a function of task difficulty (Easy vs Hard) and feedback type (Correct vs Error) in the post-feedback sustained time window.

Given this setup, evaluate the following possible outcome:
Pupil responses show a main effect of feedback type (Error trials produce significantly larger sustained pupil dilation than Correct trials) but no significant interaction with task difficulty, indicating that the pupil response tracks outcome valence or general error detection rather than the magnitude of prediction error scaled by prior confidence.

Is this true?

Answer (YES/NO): NO